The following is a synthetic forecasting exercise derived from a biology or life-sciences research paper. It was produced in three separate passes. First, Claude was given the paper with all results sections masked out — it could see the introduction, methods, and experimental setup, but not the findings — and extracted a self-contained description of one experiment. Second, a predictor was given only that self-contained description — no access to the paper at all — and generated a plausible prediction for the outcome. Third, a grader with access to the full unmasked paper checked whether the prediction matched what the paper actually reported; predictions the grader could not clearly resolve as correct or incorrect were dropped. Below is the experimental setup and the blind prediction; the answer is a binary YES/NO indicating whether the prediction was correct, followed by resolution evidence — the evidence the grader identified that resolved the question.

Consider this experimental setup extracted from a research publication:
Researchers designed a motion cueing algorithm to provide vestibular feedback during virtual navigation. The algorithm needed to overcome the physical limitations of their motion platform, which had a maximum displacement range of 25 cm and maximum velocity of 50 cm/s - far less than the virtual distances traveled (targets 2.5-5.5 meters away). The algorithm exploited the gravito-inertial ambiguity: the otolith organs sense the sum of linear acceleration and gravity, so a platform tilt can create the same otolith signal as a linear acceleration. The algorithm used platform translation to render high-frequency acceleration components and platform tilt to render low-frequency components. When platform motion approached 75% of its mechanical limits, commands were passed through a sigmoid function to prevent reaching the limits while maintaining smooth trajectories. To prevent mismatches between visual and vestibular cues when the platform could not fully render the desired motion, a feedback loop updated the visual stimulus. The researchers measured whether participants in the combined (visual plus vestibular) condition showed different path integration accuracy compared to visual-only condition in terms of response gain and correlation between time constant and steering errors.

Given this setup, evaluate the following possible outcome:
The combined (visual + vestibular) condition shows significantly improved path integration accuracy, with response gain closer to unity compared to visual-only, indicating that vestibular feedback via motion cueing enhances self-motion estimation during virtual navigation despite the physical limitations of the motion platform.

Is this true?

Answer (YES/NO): NO